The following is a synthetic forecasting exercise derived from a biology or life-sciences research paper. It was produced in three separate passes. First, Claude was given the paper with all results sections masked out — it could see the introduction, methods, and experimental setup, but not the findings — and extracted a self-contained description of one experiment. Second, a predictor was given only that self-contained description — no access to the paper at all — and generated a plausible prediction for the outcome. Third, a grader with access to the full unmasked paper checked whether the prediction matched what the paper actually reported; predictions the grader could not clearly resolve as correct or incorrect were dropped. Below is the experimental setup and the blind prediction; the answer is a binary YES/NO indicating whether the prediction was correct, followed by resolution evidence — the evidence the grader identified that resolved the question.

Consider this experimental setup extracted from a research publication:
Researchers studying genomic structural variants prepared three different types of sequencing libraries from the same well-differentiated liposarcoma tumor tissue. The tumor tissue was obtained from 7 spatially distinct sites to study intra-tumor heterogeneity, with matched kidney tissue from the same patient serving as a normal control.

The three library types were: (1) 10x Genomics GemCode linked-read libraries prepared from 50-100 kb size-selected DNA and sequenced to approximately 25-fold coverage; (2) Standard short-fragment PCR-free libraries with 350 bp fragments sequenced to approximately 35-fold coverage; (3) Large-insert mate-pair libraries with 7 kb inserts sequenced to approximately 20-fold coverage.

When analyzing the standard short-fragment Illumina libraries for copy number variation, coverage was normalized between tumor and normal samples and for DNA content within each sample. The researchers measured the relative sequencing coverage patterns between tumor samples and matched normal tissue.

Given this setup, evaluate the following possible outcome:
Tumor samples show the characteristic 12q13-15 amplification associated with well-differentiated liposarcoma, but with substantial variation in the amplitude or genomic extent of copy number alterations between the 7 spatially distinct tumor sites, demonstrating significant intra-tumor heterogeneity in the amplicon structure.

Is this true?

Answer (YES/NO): NO